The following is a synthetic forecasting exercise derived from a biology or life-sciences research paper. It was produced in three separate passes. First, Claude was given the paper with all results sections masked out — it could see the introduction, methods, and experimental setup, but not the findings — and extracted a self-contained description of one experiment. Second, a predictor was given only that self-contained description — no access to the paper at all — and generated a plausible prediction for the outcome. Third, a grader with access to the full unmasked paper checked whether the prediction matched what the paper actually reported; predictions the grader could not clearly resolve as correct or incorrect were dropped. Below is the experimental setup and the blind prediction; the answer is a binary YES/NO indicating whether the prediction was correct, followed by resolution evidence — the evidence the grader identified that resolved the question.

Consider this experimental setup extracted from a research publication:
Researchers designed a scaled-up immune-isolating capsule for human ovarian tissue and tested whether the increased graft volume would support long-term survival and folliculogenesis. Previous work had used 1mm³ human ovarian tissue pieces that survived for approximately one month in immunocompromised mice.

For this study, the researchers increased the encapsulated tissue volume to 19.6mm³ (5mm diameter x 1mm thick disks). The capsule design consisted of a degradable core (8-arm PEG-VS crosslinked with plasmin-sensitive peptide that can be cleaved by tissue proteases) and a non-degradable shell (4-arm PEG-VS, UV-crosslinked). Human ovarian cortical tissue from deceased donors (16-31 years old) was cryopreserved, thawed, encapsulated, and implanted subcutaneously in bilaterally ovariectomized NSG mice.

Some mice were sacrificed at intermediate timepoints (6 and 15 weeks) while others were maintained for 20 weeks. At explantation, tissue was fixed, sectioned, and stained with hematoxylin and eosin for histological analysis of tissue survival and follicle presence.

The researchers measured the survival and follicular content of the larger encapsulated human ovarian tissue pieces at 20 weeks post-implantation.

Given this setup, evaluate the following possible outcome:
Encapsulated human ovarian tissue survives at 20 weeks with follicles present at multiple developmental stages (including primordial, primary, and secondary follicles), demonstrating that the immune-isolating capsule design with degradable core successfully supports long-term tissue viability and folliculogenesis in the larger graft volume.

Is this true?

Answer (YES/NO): YES